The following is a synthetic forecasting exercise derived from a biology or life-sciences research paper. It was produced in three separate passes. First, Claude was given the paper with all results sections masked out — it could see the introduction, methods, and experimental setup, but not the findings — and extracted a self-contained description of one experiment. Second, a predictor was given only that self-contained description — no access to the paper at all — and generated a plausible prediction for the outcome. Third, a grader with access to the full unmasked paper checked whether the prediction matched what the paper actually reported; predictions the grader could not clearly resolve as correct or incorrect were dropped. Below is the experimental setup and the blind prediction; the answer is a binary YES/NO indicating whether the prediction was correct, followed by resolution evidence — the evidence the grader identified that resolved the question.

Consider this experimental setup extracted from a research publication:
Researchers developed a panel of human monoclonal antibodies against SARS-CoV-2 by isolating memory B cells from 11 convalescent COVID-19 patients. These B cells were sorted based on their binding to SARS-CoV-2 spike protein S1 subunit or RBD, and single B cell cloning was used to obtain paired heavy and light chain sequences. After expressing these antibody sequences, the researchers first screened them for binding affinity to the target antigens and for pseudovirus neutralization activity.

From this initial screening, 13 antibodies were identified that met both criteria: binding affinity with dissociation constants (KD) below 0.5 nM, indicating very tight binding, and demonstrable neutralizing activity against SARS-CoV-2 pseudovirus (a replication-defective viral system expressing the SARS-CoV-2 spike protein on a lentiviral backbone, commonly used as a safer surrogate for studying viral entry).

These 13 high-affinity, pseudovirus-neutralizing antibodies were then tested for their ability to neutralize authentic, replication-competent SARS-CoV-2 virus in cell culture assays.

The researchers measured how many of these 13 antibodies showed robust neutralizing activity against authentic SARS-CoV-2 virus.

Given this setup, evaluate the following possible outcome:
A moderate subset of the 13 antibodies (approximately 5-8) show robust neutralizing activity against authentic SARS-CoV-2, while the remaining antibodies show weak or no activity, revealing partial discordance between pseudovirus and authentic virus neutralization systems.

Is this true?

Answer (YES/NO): YES